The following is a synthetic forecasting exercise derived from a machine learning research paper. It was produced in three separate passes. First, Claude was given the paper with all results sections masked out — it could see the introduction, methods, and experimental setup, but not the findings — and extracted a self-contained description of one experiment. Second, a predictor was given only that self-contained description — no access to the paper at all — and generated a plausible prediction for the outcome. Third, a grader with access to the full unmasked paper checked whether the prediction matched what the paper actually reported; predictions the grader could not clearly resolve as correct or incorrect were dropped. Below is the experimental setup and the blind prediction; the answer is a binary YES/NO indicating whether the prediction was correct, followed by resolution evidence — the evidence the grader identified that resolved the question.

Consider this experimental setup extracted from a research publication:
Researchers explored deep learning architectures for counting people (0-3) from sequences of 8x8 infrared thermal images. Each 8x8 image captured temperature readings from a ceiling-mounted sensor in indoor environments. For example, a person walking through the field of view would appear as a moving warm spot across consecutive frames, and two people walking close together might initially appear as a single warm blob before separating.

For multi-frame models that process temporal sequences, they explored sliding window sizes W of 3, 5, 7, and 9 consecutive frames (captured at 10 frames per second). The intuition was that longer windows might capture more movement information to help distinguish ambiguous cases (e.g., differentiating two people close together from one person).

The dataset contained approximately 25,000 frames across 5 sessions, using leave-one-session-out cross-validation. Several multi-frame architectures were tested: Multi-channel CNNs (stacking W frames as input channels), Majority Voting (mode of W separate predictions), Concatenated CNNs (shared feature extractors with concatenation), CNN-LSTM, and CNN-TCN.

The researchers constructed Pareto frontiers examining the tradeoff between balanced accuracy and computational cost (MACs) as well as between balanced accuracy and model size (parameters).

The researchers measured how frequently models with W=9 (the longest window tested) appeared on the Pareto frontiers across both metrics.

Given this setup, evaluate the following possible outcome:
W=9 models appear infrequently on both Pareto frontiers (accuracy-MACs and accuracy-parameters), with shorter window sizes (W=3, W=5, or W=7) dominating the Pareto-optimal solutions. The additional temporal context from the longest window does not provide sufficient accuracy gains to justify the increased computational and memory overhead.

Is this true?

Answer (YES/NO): YES